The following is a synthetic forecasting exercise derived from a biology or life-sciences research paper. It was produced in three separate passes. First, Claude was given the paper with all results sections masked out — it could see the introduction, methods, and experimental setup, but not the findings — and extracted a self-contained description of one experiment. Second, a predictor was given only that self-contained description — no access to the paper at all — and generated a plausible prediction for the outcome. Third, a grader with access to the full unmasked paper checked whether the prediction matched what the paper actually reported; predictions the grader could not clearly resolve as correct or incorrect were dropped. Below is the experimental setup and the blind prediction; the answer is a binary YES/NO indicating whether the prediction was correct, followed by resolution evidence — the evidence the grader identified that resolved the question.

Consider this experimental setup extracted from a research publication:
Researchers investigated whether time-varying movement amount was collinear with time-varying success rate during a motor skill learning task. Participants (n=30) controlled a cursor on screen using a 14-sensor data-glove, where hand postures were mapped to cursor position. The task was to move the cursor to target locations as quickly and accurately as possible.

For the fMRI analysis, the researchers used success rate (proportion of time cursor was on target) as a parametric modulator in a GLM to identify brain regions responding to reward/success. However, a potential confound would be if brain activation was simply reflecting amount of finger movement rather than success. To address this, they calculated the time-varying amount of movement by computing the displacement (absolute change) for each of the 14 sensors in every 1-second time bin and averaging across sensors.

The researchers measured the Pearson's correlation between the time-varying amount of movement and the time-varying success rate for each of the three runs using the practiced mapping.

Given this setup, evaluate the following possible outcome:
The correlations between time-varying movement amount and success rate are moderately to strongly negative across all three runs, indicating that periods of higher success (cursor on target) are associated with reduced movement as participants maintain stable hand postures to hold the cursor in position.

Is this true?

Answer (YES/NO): YES